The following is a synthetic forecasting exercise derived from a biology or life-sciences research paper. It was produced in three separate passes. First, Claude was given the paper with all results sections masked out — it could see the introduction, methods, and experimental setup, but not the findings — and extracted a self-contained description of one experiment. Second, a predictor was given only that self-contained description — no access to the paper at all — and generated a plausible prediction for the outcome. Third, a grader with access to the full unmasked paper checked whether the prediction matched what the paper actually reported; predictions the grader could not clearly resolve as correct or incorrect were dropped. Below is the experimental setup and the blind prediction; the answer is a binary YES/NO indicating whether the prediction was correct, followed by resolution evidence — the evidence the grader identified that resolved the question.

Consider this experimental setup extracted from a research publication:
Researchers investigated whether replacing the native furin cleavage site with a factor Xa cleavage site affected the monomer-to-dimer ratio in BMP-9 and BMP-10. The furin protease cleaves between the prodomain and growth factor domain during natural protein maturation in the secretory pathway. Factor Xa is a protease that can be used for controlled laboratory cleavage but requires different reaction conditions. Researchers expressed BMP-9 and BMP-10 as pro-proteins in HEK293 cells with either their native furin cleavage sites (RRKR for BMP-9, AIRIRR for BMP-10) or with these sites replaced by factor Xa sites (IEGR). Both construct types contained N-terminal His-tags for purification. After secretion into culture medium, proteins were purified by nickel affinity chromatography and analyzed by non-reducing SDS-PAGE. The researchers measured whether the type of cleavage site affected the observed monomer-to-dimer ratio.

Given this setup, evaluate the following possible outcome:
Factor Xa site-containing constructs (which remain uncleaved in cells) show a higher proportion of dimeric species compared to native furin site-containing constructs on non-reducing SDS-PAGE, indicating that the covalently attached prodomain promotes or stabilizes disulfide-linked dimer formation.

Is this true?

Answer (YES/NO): NO